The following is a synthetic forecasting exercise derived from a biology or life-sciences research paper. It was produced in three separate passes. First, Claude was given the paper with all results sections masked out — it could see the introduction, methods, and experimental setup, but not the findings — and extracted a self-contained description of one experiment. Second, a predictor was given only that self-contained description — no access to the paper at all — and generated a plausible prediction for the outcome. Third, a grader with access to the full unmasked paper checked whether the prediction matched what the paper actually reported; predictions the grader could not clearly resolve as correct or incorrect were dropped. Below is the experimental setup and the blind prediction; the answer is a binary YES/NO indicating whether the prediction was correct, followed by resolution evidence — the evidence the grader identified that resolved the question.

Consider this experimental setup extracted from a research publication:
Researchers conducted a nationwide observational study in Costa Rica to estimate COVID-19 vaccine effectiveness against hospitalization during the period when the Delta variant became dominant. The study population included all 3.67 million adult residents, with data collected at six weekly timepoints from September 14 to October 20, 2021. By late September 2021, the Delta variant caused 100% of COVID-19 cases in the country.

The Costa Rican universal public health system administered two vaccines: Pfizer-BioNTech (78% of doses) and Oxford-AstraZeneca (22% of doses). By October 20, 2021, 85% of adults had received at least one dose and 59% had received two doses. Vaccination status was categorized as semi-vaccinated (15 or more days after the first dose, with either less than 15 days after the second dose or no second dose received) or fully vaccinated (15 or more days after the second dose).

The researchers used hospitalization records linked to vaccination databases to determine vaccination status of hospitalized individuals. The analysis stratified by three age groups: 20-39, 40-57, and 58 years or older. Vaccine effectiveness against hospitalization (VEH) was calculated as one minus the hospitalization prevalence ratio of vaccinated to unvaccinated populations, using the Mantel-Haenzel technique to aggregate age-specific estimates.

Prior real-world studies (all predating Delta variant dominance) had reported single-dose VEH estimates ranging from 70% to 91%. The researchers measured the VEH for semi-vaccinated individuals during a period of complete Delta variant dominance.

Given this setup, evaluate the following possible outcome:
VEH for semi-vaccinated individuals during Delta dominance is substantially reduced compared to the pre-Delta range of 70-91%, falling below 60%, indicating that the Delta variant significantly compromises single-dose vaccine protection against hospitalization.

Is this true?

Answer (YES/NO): NO